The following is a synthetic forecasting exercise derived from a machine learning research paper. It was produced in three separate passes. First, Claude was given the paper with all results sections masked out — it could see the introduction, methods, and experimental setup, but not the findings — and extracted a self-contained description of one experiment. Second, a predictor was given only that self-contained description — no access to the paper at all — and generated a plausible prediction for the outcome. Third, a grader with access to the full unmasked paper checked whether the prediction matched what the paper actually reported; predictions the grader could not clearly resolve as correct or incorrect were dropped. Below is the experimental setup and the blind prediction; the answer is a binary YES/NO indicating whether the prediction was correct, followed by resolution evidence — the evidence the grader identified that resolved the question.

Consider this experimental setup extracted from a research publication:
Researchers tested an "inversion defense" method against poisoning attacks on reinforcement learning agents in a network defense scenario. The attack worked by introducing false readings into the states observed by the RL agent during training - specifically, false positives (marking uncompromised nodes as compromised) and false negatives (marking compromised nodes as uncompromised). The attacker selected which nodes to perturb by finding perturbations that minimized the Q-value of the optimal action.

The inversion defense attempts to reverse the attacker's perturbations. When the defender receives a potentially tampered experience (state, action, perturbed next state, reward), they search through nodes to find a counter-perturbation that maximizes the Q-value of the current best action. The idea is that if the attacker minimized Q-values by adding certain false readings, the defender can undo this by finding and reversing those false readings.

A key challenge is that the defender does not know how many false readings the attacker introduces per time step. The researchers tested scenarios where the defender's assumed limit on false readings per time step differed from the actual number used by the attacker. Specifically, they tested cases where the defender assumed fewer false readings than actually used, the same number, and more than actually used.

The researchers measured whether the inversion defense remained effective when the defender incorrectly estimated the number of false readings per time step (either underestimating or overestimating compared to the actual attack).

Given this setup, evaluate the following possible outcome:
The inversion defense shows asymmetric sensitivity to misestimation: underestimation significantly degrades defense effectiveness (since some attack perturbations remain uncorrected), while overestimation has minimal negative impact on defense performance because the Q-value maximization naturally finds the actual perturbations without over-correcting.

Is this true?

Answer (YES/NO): NO